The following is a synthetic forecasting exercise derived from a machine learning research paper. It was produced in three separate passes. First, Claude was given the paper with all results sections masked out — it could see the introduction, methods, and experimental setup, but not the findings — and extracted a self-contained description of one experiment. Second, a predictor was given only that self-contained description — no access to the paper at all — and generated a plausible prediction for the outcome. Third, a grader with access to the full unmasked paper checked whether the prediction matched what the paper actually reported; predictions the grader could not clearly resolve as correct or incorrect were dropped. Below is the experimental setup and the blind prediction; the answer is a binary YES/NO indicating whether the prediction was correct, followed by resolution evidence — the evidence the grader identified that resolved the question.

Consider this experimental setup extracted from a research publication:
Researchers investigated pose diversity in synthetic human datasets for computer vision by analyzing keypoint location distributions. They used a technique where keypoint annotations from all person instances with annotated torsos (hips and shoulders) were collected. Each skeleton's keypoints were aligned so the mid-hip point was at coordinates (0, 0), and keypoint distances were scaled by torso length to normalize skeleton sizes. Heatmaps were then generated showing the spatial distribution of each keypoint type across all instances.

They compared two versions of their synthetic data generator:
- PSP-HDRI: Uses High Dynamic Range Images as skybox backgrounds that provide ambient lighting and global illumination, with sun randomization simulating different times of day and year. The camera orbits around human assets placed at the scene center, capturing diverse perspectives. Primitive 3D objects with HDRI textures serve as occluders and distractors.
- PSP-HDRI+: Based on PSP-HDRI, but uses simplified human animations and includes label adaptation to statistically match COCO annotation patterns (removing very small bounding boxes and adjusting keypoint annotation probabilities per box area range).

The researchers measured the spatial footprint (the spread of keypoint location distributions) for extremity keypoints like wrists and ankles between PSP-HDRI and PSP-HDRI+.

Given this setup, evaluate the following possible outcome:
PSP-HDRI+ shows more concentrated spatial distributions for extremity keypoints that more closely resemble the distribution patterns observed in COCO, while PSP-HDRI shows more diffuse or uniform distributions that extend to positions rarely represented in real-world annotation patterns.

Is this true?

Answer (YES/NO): NO